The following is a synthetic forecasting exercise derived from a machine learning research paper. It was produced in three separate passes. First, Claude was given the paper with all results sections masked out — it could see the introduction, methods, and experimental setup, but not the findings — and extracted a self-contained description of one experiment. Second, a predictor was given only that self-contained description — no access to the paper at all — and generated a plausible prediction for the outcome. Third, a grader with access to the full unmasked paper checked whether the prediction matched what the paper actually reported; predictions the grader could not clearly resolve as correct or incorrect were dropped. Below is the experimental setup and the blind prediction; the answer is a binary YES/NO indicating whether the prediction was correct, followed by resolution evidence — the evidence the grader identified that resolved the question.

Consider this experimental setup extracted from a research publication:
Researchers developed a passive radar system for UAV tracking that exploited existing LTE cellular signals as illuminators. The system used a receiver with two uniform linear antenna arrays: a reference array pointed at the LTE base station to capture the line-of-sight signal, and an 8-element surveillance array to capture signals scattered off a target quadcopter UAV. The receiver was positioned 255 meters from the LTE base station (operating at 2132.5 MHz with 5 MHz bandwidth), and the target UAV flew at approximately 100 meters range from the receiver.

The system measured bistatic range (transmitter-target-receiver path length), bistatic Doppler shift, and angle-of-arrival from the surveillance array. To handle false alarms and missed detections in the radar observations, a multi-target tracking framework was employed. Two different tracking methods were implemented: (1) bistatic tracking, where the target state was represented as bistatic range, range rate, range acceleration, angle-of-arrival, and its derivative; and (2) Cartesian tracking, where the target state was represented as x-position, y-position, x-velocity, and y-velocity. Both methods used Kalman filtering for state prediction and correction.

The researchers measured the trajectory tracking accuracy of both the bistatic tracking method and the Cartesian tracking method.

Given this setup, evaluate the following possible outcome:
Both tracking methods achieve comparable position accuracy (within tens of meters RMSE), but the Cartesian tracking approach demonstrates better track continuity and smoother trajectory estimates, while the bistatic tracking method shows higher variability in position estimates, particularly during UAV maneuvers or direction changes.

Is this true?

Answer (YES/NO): NO